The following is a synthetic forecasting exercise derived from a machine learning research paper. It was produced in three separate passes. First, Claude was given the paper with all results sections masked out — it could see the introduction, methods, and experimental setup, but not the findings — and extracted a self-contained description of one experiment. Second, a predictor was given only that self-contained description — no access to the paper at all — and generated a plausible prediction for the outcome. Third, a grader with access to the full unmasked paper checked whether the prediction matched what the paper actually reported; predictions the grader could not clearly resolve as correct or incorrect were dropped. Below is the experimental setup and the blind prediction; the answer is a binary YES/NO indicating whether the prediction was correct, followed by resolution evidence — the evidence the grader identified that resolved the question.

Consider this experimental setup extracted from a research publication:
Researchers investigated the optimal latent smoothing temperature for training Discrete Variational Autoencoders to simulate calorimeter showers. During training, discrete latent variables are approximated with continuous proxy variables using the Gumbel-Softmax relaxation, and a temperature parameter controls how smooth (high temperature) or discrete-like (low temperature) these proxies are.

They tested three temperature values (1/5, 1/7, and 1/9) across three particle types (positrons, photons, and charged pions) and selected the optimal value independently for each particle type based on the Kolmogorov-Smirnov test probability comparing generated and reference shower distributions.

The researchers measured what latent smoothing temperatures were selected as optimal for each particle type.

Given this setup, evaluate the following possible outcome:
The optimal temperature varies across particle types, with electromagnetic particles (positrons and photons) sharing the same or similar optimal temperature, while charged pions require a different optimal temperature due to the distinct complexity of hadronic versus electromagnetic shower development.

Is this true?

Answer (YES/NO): NO